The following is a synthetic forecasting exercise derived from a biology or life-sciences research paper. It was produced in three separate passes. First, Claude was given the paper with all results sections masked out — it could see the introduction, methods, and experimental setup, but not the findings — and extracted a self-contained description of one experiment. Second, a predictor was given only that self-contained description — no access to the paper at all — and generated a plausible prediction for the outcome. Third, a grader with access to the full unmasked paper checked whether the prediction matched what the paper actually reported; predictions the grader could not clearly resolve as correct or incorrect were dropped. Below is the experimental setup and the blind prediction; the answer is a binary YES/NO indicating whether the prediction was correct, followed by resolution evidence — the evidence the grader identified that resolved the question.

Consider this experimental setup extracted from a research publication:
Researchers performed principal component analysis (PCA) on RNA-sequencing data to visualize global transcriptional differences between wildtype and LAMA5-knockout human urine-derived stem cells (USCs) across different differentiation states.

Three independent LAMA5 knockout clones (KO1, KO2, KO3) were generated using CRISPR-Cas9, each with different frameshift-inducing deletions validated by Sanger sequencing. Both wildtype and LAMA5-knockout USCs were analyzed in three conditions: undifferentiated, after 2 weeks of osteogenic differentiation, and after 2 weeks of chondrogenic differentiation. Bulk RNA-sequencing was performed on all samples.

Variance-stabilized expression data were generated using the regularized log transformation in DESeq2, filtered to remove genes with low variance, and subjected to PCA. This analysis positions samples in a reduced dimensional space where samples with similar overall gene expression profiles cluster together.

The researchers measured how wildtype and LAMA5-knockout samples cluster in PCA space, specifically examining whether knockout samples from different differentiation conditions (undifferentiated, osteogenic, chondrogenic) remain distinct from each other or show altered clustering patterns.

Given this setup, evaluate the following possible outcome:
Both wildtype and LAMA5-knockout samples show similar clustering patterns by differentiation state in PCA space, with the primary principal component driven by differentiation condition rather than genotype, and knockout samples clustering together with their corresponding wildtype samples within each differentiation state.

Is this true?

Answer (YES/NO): NO